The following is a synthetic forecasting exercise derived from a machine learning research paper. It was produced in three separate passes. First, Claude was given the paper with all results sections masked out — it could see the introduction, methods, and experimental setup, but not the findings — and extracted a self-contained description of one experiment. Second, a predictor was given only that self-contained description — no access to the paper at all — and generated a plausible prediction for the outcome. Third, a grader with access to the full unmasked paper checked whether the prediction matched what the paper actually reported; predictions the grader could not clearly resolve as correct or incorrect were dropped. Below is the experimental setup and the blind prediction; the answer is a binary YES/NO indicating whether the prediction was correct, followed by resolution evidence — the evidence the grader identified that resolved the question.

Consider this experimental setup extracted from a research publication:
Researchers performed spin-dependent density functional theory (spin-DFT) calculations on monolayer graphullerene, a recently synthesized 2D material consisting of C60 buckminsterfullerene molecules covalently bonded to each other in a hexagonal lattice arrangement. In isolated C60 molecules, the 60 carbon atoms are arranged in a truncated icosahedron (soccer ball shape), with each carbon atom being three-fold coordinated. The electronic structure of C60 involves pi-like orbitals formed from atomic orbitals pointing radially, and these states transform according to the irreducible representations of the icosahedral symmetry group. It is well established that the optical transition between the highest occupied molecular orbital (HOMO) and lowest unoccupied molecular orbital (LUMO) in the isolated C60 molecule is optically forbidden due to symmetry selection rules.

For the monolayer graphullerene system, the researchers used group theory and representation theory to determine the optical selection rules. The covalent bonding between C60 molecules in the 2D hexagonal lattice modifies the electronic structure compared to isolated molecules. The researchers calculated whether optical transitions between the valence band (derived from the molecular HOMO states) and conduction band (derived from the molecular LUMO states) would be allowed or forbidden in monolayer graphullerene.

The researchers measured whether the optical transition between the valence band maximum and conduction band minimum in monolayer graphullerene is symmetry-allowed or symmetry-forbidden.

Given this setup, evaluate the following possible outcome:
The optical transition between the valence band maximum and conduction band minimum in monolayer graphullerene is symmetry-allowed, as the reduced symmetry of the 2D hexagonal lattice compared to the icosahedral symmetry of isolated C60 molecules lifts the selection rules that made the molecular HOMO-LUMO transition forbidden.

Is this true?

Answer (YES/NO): YES